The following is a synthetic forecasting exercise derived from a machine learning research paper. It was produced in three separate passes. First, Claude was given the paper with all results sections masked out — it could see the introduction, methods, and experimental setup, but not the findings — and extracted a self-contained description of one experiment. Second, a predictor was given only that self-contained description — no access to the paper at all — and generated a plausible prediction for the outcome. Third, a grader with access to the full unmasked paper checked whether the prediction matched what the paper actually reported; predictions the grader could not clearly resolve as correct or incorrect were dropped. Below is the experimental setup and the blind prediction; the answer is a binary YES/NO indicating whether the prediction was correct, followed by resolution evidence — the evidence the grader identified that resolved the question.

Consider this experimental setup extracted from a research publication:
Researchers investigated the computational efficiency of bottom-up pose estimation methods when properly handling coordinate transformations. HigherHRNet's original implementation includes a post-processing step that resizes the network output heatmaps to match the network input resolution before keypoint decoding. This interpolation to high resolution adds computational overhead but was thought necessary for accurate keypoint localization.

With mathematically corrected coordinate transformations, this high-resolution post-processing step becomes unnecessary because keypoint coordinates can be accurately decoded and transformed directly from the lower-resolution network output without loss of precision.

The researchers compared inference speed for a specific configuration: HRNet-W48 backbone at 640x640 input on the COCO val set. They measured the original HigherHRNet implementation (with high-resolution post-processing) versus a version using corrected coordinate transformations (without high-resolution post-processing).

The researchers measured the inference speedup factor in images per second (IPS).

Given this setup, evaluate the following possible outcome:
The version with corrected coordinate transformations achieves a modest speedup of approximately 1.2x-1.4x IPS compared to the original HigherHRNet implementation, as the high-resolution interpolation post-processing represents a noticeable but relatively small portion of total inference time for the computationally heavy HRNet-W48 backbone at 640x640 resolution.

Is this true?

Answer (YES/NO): NO